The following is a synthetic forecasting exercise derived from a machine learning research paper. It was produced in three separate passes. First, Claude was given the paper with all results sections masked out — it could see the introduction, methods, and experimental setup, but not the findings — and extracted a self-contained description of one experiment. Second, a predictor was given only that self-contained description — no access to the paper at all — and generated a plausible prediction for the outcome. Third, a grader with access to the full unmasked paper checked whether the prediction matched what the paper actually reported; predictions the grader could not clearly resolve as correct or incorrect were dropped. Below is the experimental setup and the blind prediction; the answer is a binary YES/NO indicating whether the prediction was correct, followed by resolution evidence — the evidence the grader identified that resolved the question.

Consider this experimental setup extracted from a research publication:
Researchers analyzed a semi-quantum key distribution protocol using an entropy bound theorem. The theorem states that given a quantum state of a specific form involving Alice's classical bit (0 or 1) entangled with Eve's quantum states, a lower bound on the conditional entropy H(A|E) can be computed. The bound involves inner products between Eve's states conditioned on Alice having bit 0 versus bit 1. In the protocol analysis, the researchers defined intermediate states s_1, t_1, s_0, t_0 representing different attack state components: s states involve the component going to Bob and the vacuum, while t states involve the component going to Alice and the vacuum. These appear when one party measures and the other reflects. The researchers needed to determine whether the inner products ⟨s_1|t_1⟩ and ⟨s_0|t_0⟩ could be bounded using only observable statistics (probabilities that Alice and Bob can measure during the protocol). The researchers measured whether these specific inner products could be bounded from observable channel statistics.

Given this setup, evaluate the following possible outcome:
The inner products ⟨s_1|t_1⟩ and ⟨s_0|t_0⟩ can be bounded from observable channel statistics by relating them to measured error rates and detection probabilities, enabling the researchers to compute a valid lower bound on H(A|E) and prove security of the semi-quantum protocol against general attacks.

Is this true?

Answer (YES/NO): NO